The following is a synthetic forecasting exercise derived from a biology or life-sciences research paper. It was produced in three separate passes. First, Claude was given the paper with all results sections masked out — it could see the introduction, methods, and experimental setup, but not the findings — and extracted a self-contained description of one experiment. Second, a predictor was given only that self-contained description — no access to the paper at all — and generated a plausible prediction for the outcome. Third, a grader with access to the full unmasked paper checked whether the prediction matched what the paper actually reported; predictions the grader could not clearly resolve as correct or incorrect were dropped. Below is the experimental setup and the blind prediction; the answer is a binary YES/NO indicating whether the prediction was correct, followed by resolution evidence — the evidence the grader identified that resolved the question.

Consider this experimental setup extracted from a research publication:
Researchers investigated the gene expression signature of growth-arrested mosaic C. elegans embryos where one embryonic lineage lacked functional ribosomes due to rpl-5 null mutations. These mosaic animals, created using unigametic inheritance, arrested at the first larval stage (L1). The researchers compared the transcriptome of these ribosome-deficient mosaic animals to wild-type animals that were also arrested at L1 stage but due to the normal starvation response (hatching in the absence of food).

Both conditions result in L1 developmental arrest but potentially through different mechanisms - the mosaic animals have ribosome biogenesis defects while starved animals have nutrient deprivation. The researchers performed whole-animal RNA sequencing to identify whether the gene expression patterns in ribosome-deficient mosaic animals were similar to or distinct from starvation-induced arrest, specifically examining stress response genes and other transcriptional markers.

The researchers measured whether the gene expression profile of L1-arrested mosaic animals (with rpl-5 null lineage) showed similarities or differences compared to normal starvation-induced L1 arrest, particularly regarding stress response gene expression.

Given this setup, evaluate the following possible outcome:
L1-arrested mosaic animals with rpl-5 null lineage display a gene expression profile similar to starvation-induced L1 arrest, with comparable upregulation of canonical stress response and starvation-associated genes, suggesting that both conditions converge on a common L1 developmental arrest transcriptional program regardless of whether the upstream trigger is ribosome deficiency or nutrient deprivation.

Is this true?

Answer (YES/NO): NO